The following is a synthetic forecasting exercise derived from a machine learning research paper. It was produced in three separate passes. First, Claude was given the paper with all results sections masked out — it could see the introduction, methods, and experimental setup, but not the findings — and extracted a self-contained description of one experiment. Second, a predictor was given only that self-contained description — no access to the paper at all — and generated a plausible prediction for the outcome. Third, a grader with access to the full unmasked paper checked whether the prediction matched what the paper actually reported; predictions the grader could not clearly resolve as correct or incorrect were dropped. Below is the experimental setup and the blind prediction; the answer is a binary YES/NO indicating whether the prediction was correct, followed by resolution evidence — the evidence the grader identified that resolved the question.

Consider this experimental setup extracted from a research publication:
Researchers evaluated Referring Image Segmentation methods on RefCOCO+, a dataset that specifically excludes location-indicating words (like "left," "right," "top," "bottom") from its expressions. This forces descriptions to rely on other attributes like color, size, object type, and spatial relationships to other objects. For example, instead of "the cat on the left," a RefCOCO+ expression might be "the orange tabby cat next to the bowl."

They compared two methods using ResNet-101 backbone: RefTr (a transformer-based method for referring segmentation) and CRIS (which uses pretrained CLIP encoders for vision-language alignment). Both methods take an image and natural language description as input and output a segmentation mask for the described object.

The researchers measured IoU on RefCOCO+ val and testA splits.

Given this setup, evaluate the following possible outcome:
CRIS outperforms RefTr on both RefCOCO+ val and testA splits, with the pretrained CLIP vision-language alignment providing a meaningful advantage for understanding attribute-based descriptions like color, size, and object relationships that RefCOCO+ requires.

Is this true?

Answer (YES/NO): YES